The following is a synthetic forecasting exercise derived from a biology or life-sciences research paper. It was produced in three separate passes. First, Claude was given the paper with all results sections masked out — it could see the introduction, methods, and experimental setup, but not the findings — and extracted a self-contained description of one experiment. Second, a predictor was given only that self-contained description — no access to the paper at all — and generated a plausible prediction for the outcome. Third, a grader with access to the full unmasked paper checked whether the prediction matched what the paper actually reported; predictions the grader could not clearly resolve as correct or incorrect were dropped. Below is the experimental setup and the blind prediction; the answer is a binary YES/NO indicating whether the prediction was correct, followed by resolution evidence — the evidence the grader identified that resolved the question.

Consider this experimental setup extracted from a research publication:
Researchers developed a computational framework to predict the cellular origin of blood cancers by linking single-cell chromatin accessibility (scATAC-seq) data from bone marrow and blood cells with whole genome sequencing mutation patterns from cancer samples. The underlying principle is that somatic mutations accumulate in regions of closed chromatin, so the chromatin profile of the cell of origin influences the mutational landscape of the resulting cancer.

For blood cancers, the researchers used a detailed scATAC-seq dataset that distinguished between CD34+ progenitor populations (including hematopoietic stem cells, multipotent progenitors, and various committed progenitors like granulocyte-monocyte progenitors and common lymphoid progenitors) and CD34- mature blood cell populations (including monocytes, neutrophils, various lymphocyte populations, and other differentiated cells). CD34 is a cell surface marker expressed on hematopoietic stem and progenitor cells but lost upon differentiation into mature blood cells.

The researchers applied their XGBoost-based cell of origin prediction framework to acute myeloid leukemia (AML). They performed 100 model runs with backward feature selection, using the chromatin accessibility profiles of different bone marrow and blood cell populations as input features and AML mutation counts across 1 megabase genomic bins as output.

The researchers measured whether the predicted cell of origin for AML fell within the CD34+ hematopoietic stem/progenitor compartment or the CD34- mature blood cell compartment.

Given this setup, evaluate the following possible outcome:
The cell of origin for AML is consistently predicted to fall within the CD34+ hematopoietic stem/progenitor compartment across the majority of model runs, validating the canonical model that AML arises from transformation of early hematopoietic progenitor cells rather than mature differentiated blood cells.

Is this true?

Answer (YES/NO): YES